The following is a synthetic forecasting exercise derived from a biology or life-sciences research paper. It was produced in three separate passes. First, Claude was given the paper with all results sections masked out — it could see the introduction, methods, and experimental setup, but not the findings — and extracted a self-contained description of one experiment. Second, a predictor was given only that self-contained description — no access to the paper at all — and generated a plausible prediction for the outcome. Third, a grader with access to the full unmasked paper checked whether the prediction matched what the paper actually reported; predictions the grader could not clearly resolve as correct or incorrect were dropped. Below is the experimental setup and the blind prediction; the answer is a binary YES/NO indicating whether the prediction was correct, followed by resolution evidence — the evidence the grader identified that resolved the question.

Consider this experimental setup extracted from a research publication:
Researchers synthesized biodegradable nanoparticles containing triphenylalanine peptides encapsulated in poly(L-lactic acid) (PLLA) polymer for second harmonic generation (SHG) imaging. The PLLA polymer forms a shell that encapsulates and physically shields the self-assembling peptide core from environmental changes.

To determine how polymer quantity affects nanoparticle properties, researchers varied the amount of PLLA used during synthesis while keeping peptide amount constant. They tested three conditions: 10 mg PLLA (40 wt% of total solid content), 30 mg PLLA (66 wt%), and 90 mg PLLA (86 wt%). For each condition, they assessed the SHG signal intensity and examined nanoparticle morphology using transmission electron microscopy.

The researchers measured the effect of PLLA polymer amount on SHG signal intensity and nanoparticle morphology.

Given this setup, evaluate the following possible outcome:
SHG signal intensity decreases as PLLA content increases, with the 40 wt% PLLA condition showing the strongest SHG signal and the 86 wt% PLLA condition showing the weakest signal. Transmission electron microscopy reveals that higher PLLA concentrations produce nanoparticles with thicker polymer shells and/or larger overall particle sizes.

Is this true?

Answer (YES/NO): NO